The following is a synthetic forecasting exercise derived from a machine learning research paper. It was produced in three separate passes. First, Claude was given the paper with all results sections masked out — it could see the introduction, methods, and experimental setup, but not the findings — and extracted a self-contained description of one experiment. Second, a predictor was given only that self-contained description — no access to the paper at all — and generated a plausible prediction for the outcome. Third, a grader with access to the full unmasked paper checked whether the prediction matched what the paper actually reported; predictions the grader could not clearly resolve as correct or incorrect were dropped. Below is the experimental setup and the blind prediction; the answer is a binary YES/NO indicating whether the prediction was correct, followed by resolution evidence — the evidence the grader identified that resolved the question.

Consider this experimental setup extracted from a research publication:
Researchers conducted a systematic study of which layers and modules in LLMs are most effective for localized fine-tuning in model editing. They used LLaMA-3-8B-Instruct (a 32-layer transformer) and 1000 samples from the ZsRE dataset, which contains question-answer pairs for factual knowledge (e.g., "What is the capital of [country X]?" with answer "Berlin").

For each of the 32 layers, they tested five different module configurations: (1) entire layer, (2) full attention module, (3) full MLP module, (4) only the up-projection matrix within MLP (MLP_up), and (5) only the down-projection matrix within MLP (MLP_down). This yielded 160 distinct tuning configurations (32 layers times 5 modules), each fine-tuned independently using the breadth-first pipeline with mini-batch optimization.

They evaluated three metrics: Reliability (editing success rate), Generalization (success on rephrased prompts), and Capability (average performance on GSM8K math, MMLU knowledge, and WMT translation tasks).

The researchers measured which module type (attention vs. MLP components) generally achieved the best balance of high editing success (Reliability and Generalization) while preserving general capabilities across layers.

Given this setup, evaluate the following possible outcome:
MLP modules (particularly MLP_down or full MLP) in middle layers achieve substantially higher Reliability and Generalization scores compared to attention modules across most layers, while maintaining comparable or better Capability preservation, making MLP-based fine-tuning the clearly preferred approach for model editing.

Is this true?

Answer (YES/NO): NO